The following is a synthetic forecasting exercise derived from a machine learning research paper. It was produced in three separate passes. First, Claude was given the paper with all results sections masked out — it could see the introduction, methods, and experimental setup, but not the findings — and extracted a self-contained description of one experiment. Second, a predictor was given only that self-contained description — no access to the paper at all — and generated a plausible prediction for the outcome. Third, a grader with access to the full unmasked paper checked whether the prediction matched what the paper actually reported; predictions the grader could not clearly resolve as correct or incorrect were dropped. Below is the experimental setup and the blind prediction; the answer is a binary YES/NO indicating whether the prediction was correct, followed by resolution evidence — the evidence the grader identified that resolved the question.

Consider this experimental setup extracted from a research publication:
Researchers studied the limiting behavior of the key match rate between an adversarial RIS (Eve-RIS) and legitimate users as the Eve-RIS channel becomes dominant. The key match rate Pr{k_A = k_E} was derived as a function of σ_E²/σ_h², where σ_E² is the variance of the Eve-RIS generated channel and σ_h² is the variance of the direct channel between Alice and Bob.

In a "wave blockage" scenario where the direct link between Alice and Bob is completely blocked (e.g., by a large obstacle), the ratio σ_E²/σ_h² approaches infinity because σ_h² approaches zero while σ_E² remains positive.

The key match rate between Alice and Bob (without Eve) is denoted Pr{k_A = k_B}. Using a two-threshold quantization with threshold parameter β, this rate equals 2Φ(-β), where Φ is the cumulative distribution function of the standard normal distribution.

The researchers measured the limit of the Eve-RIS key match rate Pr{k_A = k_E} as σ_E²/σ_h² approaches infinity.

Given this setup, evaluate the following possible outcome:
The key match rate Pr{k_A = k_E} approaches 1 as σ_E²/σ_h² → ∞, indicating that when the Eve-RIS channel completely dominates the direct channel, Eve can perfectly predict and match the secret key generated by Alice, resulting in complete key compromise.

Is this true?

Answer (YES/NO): NO